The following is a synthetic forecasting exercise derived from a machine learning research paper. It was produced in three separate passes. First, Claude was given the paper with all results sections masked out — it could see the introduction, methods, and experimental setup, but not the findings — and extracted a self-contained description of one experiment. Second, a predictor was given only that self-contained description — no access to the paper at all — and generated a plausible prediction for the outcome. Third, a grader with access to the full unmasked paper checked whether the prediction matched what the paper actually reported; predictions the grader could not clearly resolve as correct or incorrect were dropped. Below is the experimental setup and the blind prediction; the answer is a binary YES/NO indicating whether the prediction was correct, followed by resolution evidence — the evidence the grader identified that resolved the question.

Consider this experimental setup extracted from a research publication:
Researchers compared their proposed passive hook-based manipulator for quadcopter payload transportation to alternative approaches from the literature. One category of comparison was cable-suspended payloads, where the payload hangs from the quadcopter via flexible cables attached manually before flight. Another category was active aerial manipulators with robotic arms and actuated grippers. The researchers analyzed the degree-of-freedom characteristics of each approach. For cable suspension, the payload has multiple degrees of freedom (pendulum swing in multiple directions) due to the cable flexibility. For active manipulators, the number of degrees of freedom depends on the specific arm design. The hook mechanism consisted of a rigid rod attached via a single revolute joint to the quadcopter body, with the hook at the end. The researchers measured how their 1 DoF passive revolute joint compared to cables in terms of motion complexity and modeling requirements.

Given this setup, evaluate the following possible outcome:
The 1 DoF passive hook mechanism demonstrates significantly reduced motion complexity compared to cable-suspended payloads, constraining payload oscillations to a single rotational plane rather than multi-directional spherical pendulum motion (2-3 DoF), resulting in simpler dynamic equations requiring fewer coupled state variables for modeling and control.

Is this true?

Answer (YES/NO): YES